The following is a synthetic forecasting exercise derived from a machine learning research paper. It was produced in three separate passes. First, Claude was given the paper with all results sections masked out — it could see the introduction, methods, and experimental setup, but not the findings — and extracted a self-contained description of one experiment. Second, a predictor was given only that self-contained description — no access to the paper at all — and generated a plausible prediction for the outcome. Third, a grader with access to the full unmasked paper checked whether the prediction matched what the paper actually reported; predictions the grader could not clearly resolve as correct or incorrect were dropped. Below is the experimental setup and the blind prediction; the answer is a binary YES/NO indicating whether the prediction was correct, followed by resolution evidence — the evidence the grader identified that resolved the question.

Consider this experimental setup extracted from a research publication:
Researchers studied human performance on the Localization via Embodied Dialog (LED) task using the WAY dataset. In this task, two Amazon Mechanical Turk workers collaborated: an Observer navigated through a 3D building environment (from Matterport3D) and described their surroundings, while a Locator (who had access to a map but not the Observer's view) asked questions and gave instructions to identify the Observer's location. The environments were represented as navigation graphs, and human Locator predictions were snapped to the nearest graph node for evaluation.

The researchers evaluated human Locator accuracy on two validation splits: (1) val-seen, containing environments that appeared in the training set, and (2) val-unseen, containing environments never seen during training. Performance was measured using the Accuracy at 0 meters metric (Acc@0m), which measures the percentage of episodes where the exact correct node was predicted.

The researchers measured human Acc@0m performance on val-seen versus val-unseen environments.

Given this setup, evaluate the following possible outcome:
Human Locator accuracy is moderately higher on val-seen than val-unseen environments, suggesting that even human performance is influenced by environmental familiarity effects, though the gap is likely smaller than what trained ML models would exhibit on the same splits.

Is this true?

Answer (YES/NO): NO